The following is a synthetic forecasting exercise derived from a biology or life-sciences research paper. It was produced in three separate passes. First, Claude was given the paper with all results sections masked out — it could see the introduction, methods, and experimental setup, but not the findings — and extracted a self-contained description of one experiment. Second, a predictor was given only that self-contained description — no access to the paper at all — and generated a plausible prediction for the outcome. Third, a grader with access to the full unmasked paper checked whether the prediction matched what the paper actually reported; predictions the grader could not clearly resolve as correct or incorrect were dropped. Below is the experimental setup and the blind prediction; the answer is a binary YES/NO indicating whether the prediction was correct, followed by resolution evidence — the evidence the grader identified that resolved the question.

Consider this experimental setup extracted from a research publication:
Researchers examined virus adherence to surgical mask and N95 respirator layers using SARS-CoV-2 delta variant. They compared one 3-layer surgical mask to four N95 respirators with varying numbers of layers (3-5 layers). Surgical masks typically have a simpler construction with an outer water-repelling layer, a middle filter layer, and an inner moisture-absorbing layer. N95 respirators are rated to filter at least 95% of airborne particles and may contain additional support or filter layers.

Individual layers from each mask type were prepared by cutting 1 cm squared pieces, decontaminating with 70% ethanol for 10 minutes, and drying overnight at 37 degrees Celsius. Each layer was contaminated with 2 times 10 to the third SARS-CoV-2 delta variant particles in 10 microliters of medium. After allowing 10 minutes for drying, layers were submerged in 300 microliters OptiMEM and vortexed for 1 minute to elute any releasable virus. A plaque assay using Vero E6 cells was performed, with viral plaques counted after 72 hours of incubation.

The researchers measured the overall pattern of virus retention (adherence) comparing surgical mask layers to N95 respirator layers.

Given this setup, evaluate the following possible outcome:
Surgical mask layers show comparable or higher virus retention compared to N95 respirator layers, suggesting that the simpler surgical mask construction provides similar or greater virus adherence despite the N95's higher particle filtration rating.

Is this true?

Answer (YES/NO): NO